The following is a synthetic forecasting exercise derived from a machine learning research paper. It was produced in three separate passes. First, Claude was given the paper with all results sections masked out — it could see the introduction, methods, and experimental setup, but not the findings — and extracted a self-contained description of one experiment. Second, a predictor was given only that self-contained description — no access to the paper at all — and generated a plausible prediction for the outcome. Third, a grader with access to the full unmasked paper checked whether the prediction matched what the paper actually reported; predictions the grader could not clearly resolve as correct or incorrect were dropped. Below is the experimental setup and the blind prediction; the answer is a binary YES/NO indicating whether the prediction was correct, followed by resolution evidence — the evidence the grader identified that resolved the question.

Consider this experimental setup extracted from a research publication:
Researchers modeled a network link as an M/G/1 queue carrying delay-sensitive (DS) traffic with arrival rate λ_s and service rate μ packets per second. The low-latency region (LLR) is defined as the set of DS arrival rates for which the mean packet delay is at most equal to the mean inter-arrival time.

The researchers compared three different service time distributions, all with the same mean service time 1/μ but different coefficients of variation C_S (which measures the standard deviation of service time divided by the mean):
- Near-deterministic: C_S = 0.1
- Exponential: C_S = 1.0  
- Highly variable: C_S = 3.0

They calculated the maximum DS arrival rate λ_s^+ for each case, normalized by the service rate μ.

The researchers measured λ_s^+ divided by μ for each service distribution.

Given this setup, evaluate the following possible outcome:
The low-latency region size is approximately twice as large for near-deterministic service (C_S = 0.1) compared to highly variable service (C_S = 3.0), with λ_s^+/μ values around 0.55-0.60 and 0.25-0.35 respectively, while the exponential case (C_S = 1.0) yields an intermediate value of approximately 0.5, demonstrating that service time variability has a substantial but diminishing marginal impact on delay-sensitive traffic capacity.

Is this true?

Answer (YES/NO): YES